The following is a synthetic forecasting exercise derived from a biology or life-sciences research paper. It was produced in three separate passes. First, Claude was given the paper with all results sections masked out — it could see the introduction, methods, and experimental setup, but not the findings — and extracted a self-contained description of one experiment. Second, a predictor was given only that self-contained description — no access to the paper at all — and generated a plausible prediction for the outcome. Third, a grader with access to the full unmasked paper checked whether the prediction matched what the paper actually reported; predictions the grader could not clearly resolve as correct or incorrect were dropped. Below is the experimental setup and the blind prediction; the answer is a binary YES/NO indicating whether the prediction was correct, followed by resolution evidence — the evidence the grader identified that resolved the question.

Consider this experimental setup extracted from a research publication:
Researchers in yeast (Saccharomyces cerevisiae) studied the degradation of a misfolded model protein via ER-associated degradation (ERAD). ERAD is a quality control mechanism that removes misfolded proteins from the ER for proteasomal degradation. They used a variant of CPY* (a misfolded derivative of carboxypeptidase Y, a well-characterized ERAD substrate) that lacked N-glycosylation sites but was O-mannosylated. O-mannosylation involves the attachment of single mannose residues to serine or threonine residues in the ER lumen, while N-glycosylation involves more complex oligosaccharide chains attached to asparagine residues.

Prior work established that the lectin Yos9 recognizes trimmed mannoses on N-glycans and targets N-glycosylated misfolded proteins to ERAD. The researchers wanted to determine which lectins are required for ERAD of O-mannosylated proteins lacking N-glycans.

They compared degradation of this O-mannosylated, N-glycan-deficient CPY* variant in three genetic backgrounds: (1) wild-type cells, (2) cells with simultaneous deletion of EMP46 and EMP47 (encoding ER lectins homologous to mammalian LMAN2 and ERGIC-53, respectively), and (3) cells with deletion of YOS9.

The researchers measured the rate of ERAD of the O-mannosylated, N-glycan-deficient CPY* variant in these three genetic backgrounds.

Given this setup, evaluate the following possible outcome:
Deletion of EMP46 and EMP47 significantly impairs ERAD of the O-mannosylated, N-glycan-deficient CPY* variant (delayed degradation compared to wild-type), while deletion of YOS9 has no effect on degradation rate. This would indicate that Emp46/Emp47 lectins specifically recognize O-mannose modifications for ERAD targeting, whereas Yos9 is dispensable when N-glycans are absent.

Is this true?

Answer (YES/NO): YES